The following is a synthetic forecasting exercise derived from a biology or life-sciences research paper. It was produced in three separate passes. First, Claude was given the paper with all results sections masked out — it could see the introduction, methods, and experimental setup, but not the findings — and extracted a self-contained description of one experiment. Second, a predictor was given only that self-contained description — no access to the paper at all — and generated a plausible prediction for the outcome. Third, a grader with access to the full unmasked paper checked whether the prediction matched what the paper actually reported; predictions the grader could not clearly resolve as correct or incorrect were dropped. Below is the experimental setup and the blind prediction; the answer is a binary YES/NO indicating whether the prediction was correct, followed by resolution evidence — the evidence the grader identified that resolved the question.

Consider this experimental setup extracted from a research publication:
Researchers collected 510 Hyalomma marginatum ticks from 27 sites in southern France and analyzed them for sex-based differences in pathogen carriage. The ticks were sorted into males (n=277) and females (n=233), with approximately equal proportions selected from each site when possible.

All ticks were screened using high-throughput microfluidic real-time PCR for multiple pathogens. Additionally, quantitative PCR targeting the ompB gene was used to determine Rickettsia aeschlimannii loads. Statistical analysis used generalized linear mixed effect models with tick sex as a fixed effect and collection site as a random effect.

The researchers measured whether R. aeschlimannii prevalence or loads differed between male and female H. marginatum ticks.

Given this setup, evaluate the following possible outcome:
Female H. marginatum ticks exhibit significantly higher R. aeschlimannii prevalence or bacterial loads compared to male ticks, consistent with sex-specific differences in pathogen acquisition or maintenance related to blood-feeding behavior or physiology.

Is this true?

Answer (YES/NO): YES